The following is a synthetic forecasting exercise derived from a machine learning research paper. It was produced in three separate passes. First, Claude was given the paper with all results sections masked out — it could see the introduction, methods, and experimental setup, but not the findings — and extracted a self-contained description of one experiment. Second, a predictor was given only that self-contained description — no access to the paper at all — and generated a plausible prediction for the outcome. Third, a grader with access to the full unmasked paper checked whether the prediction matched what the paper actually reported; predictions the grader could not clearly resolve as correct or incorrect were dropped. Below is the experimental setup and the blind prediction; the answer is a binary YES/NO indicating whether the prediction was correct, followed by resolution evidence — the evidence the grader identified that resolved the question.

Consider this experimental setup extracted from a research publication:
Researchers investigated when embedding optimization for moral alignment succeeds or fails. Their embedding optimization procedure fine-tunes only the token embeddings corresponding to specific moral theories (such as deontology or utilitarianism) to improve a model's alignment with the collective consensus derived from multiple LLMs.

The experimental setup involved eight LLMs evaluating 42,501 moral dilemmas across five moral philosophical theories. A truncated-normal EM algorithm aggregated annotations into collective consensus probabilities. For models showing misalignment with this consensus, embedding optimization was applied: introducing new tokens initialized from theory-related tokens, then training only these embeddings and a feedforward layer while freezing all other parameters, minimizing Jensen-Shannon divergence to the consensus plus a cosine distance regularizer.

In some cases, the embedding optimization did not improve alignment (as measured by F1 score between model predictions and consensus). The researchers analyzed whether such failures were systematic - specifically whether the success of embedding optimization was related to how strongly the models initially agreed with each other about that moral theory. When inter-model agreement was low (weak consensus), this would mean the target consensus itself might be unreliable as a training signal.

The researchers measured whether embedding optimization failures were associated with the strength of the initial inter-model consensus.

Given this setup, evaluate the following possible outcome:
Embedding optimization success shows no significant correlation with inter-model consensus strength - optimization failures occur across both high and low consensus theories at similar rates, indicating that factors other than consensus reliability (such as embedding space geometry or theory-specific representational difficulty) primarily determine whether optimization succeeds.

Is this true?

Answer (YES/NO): NO